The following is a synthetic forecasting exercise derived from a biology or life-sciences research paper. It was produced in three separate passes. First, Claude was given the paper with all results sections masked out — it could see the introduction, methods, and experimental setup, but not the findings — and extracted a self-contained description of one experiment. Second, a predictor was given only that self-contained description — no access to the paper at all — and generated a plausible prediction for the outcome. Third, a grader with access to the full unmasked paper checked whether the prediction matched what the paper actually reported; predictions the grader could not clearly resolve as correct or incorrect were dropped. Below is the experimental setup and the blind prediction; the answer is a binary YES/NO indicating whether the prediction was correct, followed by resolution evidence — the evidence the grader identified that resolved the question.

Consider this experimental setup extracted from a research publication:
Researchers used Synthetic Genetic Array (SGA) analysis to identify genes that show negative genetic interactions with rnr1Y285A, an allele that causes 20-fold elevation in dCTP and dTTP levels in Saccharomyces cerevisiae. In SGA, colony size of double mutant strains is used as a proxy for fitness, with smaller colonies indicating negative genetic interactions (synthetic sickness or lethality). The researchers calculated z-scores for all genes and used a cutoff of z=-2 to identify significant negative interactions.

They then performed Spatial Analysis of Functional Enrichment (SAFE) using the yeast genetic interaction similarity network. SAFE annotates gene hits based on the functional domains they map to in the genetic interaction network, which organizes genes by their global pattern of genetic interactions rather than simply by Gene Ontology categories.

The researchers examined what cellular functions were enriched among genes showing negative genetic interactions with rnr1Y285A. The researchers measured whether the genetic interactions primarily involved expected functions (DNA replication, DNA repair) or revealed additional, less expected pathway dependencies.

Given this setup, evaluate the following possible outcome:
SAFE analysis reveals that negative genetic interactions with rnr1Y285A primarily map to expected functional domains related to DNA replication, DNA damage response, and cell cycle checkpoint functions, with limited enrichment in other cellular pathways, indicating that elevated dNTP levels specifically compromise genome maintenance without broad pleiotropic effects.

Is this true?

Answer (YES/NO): NO